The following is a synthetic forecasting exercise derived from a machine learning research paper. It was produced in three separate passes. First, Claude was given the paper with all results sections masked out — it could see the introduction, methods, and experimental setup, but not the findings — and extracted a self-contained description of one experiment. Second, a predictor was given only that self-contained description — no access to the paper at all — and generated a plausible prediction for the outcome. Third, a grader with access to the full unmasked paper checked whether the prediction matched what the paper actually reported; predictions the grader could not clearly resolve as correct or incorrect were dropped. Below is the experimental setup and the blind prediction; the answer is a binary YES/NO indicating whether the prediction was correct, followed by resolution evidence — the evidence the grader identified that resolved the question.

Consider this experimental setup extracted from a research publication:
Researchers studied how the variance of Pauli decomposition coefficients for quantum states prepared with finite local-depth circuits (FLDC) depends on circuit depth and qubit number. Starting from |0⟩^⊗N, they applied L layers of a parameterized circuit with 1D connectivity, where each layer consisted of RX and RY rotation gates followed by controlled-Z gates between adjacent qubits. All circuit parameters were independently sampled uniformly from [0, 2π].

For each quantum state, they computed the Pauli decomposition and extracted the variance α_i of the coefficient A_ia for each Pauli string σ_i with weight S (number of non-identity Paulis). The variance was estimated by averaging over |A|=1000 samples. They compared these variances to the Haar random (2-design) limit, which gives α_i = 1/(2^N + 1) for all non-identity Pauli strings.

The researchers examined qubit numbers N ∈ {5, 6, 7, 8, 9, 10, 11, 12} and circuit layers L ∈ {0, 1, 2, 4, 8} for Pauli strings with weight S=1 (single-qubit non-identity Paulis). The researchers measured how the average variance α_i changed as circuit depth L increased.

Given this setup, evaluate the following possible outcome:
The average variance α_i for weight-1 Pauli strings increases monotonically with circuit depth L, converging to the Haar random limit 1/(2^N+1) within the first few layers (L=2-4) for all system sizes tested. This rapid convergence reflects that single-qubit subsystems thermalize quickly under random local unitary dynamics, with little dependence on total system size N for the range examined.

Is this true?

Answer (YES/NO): NO